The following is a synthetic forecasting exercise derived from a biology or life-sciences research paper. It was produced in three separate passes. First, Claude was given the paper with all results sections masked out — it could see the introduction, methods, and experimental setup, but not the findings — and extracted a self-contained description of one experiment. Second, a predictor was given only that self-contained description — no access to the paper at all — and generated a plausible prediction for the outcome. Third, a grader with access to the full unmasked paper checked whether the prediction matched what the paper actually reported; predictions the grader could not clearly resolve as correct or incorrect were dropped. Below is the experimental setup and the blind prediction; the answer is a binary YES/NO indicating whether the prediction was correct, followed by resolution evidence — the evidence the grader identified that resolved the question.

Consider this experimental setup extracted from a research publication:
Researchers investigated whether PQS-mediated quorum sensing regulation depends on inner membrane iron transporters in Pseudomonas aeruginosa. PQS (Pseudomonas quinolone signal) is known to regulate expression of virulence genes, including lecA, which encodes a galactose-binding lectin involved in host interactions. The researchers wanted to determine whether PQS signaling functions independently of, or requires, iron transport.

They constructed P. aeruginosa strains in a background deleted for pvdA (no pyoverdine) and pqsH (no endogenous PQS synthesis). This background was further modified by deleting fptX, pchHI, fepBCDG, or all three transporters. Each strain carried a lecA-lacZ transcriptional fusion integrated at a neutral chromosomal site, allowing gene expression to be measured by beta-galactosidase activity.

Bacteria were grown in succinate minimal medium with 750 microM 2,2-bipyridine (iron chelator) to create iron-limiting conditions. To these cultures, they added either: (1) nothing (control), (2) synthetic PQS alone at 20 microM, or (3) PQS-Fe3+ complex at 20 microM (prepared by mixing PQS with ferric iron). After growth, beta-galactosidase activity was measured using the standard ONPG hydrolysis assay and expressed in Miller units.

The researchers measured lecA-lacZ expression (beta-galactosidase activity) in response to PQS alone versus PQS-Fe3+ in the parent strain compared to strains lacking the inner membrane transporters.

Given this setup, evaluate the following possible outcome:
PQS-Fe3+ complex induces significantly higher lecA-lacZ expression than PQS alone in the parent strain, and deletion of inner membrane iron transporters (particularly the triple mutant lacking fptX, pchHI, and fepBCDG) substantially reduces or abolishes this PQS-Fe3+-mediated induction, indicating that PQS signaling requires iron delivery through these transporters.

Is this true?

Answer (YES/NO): YES